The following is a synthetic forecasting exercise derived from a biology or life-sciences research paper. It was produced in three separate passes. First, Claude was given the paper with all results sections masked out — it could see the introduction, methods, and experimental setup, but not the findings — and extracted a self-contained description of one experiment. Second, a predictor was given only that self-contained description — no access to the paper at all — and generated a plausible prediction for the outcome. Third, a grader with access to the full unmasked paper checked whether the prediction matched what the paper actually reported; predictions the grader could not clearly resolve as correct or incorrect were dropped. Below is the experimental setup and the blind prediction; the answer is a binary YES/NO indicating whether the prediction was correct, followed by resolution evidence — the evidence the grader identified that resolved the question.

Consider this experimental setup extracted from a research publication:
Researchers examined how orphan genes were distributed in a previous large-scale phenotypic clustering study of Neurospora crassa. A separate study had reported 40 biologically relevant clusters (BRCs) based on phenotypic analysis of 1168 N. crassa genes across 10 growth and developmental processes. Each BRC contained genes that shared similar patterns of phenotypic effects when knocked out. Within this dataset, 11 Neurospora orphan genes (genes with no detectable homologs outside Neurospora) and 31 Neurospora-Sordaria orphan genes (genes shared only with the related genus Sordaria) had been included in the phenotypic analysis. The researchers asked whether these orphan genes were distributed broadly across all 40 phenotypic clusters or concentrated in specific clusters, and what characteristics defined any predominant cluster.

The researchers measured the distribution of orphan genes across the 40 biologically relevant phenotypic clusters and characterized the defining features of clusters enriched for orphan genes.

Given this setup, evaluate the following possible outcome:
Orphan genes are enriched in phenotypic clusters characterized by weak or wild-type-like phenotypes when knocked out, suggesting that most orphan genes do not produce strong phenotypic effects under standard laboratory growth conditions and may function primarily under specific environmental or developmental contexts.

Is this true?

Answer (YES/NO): YES